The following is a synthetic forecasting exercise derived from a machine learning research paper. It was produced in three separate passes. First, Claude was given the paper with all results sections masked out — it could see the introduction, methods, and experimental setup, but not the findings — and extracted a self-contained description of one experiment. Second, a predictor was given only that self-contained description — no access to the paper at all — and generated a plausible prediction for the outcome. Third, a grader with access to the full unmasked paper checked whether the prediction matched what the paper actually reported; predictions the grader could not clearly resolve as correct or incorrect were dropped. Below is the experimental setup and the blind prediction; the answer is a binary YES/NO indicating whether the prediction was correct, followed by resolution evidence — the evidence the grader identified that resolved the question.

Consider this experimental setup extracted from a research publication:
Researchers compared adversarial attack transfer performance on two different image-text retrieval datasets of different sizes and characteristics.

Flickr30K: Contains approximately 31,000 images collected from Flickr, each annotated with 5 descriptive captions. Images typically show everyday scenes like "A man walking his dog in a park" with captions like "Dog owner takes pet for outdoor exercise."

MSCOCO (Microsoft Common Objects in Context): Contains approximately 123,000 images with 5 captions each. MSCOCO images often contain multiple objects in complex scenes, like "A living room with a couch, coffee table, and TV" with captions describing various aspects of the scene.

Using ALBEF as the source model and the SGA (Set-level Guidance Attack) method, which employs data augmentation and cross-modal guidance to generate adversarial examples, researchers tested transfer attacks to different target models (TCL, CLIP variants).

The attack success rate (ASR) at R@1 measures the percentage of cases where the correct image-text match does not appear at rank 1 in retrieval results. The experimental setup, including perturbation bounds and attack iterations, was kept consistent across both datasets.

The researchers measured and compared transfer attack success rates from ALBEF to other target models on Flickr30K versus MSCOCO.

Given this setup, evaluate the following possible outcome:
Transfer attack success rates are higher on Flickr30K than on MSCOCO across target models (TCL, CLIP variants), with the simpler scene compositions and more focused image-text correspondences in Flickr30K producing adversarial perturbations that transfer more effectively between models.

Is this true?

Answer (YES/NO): NO